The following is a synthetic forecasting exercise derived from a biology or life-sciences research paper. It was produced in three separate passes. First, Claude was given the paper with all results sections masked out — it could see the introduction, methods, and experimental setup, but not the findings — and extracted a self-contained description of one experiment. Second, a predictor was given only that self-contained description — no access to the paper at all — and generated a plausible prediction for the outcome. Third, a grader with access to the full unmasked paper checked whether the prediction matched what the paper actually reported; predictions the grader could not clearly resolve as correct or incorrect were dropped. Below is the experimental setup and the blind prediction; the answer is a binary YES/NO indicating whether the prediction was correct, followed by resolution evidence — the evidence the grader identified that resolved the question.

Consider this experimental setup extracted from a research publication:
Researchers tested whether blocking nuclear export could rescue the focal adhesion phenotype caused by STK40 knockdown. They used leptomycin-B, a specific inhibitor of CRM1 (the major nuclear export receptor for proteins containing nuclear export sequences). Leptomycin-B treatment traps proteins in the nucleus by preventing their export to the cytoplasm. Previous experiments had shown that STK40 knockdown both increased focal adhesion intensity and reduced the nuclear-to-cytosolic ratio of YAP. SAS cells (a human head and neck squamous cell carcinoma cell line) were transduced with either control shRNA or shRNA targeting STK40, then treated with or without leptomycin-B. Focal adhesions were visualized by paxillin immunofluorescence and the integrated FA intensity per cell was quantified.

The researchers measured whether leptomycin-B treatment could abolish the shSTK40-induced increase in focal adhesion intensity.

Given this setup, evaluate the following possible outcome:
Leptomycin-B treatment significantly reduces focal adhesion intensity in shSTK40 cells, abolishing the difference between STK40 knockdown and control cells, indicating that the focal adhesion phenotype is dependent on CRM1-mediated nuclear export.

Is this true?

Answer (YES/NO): YES